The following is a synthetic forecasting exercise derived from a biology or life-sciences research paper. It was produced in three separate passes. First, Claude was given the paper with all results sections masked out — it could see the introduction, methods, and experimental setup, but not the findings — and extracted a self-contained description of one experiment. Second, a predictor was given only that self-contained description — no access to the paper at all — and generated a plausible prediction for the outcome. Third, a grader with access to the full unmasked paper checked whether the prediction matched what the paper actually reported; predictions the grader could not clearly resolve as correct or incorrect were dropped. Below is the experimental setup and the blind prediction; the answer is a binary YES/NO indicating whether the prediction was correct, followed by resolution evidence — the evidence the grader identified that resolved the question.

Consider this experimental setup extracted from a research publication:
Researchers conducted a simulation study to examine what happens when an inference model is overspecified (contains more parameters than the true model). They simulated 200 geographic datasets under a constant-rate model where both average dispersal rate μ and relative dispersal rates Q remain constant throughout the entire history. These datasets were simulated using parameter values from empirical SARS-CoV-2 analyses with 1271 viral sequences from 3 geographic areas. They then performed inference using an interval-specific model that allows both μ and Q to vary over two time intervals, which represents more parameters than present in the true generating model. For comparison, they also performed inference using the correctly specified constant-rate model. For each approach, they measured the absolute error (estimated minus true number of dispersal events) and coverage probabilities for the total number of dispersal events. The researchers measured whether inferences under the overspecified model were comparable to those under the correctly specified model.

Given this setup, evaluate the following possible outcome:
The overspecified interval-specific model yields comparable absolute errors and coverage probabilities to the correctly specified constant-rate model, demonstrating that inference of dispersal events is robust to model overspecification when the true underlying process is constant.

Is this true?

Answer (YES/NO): YES